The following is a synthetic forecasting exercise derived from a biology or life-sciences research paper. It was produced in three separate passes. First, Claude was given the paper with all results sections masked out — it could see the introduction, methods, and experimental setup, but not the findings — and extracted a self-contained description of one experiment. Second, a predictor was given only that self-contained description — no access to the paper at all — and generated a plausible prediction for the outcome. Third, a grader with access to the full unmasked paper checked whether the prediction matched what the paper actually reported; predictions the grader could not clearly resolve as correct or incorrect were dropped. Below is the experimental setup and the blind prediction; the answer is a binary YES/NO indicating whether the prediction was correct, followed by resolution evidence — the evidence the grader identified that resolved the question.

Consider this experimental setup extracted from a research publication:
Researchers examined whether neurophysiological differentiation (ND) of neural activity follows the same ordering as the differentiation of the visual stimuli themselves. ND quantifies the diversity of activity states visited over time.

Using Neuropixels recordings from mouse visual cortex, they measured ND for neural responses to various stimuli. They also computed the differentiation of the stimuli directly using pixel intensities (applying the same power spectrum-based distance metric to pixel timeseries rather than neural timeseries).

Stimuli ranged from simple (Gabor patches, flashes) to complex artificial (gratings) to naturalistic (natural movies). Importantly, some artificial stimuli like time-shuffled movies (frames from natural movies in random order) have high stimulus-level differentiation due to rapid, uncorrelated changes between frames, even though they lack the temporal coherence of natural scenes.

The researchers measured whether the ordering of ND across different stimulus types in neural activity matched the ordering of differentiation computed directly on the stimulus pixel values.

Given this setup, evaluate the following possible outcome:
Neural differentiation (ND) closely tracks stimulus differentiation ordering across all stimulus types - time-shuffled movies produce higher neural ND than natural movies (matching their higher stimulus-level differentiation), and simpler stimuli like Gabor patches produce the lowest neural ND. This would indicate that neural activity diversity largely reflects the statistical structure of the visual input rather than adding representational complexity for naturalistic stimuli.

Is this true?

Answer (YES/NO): NO